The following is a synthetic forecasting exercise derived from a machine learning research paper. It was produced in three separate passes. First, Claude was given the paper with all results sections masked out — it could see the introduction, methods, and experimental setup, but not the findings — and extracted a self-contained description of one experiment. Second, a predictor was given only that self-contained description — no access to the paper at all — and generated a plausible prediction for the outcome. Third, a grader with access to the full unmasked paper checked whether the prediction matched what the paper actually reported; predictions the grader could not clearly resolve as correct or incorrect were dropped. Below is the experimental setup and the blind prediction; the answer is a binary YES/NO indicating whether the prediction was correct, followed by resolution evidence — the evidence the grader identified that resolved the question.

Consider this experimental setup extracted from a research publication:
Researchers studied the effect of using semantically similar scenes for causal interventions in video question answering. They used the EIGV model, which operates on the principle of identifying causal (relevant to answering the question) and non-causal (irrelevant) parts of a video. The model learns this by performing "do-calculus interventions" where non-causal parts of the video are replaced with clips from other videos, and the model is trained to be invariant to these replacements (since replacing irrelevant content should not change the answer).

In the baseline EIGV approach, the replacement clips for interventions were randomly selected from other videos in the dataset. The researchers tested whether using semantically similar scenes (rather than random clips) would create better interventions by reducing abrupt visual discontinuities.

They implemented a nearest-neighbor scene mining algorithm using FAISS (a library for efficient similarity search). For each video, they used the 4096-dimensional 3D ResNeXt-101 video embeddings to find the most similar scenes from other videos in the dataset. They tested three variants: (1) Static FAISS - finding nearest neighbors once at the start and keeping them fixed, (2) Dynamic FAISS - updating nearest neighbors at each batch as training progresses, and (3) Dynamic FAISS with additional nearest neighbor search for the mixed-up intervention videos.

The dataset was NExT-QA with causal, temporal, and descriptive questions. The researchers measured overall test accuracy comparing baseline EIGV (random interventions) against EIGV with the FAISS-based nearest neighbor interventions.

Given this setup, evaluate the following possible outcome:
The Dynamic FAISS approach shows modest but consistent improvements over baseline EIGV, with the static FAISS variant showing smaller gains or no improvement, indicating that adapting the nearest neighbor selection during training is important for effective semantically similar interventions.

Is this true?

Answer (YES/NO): NO